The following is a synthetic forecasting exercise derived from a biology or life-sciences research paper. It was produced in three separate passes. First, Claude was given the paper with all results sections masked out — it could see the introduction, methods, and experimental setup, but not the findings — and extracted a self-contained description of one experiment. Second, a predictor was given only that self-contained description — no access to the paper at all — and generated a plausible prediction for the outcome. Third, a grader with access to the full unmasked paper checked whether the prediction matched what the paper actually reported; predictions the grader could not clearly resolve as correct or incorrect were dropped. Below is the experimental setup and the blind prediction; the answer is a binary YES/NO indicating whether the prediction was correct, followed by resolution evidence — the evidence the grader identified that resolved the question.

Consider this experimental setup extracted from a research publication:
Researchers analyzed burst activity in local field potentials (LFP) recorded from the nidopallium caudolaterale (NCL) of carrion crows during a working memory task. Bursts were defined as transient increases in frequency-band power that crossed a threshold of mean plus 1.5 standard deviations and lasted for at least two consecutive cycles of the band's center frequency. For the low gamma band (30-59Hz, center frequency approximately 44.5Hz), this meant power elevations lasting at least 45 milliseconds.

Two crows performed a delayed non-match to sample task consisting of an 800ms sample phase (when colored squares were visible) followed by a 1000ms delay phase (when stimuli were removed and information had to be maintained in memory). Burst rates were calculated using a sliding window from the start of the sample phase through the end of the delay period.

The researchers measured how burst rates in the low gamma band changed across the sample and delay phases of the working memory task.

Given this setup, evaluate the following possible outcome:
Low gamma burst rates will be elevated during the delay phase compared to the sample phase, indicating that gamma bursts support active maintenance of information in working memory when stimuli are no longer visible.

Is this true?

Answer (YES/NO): NO